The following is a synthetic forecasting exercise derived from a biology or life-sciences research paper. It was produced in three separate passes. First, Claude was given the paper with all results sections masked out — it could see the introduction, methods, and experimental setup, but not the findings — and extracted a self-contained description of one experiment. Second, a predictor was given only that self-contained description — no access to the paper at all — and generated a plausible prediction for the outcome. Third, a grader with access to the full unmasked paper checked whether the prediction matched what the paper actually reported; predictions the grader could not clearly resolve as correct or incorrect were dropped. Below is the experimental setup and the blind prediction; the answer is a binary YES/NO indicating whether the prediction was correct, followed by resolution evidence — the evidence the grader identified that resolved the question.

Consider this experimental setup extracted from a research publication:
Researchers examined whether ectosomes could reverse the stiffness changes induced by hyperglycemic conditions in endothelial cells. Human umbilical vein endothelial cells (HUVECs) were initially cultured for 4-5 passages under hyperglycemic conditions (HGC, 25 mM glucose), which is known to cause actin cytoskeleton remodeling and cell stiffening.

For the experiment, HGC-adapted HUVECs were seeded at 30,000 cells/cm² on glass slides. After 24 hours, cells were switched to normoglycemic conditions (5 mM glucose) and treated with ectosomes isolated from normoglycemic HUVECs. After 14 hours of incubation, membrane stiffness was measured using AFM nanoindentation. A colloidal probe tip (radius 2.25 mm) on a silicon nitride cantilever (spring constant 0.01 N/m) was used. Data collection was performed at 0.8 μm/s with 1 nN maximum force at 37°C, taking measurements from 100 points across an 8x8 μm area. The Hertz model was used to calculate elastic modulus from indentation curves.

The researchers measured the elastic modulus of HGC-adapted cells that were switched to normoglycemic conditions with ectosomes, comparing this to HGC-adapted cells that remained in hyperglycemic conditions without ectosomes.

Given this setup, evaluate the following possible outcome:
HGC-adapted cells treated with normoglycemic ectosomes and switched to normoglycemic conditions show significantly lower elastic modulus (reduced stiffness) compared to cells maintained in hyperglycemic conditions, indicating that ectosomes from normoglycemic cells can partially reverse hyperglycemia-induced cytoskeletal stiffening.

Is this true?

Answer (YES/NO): NO